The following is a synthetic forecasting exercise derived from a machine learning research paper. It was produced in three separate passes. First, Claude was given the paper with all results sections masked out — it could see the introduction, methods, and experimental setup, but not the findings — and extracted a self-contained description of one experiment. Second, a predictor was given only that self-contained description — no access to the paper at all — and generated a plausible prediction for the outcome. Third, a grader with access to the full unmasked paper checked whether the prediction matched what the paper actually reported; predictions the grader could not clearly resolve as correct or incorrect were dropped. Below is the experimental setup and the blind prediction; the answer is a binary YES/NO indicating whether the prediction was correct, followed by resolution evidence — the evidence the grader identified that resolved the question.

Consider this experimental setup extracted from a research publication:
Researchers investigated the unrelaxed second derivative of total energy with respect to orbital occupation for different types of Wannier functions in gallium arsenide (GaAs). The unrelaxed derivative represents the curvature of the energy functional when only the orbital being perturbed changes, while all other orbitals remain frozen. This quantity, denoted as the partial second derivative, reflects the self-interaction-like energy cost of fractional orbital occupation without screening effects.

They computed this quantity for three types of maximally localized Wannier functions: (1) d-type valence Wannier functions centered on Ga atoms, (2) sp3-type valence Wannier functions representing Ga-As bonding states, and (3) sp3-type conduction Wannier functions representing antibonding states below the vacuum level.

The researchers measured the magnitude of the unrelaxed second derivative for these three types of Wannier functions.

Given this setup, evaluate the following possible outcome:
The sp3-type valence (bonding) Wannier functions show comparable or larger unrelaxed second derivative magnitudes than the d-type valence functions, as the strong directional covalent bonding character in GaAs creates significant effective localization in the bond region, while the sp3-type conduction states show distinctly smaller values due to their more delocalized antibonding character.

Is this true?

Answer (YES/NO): NO